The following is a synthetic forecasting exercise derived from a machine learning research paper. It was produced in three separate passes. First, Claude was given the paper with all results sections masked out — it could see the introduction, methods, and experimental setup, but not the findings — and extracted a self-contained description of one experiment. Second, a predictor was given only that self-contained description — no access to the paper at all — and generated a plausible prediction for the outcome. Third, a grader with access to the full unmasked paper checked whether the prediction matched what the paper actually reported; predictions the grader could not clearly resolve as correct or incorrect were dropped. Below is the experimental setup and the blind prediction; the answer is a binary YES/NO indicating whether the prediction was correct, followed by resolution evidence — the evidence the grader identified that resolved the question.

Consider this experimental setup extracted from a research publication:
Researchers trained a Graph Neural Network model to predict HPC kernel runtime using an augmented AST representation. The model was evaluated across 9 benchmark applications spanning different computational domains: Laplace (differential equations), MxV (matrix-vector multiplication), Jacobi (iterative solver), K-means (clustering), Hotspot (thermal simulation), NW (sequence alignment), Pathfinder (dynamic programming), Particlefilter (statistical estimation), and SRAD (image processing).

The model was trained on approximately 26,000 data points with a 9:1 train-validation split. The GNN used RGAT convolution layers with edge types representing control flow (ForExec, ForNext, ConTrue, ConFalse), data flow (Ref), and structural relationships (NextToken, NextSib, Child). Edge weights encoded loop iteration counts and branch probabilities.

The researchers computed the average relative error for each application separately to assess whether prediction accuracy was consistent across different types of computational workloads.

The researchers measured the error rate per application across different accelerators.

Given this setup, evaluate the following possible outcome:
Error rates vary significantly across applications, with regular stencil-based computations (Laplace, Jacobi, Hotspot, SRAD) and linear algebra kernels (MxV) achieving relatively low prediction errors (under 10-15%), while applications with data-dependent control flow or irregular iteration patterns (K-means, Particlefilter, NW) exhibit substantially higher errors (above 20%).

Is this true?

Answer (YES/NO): NO